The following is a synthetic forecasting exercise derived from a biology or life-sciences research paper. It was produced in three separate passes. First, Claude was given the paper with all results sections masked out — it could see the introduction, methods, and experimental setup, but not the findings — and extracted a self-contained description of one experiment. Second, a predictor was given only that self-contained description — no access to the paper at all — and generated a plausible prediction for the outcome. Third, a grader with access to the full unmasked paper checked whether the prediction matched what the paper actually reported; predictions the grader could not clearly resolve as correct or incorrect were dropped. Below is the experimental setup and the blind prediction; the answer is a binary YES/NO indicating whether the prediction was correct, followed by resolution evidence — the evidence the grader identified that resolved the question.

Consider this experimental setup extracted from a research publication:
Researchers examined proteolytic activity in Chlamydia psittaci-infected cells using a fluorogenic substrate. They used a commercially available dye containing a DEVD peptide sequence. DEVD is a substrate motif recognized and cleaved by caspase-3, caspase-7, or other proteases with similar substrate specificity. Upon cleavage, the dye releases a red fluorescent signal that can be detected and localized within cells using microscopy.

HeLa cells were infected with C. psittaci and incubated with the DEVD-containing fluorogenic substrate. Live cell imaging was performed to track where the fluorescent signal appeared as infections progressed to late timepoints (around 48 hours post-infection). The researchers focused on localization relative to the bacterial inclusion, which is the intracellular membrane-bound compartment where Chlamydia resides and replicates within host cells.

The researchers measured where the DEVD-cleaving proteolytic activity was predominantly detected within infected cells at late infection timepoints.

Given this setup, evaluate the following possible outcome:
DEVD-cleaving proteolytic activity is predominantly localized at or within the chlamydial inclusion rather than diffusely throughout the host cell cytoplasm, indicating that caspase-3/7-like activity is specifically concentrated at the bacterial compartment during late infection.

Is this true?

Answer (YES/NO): YES